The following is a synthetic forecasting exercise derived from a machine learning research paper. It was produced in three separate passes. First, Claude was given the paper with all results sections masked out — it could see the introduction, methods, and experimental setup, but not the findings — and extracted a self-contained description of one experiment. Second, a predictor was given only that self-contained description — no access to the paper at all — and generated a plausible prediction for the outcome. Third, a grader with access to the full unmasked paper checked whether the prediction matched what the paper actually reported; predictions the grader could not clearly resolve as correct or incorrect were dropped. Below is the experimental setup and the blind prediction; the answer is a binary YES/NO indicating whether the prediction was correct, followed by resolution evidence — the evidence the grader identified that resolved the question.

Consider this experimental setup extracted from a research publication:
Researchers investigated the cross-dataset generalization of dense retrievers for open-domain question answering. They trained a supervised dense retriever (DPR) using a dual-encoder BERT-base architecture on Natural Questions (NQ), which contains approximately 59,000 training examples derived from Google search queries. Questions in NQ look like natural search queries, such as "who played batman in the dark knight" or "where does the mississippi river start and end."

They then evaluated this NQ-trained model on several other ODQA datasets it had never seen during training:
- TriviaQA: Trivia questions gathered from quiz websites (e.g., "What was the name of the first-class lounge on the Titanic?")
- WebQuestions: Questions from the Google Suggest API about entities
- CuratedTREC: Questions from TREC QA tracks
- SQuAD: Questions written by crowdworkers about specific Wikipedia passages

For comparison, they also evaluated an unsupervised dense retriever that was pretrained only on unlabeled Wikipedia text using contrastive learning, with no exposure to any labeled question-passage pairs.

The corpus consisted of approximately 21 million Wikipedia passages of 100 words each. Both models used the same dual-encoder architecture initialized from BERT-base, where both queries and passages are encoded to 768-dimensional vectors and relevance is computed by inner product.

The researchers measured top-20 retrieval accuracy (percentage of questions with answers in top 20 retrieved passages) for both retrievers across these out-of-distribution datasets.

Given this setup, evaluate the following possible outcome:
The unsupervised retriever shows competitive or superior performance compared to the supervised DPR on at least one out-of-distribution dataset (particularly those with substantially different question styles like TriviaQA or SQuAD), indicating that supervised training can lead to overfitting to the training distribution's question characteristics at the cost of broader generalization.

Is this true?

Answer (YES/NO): YES